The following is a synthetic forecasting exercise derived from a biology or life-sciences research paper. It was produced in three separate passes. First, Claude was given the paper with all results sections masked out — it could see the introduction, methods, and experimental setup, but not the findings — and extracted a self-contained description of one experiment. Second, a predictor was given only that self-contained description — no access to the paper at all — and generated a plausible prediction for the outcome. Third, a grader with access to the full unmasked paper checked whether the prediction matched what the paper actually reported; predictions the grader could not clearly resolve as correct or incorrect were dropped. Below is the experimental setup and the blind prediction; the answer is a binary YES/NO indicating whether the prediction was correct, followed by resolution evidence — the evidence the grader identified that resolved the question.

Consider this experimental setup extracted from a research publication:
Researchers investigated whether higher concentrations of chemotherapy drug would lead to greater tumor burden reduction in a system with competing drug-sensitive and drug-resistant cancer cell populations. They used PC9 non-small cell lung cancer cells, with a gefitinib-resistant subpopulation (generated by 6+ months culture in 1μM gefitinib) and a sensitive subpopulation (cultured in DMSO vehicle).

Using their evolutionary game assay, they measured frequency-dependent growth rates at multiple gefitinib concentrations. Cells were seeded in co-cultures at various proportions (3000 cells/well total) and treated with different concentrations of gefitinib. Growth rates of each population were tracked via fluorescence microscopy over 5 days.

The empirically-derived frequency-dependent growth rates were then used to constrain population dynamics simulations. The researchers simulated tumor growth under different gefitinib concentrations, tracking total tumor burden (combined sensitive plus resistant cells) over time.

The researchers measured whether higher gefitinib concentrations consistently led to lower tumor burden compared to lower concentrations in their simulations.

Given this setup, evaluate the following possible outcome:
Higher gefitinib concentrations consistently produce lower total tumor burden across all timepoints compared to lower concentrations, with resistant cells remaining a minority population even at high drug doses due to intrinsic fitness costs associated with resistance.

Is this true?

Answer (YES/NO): NO